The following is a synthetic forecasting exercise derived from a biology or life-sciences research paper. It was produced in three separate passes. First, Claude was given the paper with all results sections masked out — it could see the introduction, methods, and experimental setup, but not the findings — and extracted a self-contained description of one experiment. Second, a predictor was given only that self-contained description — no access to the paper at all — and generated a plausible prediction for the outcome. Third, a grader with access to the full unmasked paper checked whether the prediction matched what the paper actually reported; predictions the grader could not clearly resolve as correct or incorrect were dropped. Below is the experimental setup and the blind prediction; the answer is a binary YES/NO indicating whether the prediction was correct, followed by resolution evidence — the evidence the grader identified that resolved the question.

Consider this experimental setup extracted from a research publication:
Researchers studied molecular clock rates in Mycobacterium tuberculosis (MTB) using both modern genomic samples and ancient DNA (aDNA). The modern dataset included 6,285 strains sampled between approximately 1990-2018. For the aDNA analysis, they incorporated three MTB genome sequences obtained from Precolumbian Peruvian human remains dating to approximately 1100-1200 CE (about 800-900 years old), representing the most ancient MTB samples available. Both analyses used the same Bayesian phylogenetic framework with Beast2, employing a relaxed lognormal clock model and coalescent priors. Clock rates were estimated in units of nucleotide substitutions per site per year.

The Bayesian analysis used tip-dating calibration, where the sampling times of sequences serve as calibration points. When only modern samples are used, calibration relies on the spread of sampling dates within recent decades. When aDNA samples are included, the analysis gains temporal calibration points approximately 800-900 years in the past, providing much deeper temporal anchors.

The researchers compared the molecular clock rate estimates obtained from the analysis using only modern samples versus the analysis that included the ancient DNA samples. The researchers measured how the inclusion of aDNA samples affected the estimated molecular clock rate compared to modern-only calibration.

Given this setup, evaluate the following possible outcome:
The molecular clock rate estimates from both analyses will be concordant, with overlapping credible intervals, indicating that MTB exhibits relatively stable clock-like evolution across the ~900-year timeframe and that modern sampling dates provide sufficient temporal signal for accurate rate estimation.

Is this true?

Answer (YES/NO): YES